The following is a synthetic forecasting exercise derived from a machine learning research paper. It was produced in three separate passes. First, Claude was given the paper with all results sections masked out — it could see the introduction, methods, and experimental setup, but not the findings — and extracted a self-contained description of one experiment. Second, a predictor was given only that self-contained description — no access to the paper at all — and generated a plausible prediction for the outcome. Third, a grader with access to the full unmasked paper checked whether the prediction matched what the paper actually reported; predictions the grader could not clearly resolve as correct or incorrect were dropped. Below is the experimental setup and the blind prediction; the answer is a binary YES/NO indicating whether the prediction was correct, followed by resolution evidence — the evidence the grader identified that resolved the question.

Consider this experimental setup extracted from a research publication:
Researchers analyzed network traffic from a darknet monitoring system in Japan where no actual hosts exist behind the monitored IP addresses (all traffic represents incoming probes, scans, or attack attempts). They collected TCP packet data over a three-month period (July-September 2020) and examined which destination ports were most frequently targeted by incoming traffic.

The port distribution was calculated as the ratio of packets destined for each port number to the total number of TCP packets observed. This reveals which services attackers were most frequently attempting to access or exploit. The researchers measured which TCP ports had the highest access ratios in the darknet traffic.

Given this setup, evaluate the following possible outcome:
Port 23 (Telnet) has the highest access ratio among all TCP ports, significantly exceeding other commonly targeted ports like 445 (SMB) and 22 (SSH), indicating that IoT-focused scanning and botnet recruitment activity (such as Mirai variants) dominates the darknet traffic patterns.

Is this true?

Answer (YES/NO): NO